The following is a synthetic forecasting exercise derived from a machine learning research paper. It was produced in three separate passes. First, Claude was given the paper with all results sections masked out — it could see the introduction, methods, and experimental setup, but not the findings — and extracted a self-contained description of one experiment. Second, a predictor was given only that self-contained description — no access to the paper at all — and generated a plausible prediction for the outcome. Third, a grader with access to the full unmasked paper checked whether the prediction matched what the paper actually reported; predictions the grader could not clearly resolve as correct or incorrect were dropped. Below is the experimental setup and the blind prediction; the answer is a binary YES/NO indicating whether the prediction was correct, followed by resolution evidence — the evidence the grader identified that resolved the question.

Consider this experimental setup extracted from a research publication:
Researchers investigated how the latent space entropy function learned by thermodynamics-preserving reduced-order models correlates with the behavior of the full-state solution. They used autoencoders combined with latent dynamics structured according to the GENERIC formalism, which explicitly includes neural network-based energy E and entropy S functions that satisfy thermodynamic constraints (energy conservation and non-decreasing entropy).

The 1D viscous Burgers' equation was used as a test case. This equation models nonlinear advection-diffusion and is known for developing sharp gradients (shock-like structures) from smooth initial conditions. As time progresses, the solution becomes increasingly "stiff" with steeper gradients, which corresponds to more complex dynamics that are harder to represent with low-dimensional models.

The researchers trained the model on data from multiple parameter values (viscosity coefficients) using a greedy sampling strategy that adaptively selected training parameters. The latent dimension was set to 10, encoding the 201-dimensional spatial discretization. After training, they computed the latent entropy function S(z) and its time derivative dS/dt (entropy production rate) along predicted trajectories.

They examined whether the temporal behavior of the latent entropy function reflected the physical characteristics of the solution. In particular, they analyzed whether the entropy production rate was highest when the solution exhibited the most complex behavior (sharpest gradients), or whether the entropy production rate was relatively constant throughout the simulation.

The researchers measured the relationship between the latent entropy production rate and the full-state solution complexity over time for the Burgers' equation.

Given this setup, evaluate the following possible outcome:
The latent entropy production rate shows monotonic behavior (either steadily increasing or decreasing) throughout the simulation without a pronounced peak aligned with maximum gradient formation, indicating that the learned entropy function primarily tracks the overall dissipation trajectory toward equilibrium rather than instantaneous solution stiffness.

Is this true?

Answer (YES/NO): NO